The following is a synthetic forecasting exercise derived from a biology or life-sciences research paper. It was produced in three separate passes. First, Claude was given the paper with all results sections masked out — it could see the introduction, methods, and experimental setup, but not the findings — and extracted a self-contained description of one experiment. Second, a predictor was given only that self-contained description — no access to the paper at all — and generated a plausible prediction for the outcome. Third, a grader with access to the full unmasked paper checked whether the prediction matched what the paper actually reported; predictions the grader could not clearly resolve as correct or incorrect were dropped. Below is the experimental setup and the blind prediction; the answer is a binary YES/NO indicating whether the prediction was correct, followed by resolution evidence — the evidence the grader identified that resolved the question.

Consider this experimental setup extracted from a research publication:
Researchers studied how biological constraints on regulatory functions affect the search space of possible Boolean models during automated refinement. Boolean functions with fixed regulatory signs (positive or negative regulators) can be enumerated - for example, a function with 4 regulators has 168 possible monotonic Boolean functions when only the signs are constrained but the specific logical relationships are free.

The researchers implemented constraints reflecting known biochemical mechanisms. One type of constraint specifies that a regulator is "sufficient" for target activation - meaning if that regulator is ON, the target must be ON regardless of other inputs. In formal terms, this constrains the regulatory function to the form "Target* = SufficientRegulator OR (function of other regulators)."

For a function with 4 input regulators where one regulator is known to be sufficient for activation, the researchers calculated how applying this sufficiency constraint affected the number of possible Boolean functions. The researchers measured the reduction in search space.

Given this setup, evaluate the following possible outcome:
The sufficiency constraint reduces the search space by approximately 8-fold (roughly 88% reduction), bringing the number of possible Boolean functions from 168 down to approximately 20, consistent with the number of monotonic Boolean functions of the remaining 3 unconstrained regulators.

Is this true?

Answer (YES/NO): YES